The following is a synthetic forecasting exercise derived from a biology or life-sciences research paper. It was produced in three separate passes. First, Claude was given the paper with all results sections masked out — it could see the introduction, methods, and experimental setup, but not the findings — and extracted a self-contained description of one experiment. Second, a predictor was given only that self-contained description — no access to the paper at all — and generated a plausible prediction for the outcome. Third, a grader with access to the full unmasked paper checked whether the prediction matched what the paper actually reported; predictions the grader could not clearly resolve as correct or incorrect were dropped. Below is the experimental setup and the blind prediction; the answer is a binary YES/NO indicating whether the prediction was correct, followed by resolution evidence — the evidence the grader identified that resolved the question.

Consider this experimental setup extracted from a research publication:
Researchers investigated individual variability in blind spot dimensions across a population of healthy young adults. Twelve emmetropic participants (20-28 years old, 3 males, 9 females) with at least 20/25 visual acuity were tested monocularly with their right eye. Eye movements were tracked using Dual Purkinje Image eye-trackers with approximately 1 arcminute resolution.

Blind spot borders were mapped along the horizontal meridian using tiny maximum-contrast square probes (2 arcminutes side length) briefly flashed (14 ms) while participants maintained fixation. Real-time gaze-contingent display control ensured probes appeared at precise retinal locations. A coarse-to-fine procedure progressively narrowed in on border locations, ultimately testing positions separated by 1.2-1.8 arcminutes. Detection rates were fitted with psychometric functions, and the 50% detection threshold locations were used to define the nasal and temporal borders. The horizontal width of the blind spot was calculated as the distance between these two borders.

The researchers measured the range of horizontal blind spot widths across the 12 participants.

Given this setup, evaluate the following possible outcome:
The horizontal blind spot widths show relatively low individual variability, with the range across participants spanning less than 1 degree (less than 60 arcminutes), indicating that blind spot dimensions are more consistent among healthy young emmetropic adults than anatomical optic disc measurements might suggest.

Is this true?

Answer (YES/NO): NO